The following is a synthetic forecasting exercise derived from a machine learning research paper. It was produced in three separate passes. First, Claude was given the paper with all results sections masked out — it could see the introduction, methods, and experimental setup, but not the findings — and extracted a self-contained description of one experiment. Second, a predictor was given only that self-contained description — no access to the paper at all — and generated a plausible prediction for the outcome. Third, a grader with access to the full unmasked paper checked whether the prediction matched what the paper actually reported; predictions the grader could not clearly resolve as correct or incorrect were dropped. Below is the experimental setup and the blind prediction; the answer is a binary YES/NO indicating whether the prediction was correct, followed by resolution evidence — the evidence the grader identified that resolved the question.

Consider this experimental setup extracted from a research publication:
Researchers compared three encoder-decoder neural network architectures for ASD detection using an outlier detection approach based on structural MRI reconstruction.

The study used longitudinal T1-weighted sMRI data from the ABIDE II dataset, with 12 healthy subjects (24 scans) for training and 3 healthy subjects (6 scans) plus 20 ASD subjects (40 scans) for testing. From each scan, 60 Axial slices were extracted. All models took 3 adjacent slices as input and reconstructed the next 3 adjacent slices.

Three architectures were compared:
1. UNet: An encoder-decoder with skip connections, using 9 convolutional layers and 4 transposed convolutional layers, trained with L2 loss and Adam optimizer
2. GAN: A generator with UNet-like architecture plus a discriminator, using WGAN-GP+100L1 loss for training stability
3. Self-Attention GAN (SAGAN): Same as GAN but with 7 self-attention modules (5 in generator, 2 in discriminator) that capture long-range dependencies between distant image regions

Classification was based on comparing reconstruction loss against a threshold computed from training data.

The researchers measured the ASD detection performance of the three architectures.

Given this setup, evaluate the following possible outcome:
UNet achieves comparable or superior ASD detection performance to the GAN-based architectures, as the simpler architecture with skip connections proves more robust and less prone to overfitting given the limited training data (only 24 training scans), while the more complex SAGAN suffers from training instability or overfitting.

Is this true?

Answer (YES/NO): NO